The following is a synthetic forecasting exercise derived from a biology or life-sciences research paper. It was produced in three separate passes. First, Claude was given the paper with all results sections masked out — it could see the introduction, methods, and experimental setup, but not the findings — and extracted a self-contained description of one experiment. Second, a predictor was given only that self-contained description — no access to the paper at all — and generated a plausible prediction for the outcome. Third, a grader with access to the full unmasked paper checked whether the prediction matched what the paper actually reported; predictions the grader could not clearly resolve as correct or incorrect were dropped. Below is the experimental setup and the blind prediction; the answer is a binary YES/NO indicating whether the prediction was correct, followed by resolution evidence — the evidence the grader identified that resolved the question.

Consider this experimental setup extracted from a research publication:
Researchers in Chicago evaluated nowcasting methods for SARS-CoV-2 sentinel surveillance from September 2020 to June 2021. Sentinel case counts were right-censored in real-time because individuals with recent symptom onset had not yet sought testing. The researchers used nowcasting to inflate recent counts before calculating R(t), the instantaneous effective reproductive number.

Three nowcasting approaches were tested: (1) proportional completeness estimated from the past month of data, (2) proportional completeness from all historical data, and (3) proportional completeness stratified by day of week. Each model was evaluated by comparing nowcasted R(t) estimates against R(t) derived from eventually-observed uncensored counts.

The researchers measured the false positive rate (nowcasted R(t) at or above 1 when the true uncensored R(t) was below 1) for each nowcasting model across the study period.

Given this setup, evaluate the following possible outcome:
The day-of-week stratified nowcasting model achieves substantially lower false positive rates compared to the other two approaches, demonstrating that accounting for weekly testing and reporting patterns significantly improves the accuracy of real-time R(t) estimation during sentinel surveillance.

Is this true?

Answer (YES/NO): NO